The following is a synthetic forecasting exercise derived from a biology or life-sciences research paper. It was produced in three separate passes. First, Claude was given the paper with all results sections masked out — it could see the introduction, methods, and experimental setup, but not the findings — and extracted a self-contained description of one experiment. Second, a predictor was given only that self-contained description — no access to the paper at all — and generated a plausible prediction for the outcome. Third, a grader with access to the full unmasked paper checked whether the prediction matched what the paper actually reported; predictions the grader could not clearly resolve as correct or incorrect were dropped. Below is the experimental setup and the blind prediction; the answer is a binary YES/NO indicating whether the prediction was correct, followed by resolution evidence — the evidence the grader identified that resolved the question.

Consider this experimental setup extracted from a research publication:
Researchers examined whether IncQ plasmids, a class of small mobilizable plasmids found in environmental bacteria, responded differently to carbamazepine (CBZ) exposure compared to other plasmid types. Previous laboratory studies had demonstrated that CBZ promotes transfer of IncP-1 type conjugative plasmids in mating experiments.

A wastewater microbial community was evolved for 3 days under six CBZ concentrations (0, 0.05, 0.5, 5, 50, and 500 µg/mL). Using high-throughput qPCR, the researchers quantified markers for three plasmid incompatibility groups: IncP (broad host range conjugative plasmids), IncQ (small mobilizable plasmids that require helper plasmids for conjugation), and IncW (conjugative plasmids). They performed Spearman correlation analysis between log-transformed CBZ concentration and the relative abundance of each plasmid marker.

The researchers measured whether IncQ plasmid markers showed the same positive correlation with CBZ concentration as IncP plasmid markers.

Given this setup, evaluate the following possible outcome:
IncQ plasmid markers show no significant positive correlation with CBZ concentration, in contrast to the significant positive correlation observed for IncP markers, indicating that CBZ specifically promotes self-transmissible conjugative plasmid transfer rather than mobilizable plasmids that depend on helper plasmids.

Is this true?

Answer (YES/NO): YES